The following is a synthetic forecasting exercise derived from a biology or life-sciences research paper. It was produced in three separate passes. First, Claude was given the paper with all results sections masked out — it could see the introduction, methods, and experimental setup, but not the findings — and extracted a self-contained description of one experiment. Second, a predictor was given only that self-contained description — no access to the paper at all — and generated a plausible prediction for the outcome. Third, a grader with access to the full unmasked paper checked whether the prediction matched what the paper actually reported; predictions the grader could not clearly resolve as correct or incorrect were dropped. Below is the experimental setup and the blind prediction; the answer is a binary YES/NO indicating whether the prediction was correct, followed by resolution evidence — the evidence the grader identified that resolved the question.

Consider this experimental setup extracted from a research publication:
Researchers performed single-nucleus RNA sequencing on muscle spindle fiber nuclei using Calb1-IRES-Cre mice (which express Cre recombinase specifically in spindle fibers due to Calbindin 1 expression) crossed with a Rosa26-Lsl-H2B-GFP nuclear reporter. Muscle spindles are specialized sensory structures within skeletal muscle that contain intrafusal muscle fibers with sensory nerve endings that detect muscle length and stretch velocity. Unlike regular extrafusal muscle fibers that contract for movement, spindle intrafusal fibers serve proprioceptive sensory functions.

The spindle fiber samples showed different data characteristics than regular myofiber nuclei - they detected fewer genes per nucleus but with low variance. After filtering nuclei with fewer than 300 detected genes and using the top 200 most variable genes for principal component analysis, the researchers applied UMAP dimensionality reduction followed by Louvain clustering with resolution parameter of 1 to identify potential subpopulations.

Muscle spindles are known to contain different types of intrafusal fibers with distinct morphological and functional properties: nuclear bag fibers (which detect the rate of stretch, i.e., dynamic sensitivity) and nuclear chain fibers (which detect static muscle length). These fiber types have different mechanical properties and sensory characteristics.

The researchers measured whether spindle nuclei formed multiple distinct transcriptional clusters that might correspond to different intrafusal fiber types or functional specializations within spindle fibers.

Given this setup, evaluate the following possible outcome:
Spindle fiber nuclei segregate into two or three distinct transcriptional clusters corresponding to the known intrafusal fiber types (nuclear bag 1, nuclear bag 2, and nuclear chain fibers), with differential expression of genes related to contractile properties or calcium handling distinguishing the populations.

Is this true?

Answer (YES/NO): NO